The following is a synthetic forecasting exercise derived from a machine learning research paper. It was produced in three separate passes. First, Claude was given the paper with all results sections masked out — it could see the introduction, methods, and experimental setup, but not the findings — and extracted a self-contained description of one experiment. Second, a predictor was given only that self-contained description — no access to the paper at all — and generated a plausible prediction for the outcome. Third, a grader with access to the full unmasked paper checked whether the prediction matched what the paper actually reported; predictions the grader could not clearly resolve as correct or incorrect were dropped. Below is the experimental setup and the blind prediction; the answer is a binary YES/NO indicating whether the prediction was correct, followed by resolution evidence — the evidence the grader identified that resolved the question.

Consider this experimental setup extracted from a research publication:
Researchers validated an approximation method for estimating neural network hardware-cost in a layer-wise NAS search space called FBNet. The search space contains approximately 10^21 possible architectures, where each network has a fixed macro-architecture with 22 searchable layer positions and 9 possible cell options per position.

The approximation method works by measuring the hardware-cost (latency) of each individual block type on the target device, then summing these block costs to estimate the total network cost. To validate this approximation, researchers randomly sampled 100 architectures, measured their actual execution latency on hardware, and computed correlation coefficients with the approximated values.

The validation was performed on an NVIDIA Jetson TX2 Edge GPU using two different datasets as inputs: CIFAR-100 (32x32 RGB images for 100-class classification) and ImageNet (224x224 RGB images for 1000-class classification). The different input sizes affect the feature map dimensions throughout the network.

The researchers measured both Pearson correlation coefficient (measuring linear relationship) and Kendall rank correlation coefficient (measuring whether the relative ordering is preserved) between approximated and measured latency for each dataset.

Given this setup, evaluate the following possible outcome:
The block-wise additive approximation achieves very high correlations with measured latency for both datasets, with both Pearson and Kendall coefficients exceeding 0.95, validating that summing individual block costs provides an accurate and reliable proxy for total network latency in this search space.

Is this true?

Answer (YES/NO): NO